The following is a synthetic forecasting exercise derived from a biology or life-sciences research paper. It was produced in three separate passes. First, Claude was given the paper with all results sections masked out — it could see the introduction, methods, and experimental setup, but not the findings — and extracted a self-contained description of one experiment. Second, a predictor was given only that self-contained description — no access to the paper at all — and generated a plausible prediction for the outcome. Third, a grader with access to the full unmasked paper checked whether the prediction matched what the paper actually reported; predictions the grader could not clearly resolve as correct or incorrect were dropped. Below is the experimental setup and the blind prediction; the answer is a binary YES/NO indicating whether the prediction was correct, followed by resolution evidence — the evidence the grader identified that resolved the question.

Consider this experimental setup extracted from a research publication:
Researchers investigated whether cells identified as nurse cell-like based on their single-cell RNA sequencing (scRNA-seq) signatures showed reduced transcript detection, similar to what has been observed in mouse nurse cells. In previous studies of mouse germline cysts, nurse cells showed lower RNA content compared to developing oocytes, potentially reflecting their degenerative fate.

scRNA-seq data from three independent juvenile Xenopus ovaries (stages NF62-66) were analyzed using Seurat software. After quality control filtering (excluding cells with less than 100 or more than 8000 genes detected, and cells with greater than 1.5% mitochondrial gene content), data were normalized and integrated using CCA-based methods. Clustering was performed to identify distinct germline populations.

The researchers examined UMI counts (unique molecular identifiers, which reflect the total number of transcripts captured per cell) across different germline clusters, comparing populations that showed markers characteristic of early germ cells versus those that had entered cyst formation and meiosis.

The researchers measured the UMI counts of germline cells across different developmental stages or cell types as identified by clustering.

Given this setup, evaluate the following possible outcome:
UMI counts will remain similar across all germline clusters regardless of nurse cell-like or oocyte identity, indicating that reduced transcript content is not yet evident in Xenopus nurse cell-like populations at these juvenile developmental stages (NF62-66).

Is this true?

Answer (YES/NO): NO